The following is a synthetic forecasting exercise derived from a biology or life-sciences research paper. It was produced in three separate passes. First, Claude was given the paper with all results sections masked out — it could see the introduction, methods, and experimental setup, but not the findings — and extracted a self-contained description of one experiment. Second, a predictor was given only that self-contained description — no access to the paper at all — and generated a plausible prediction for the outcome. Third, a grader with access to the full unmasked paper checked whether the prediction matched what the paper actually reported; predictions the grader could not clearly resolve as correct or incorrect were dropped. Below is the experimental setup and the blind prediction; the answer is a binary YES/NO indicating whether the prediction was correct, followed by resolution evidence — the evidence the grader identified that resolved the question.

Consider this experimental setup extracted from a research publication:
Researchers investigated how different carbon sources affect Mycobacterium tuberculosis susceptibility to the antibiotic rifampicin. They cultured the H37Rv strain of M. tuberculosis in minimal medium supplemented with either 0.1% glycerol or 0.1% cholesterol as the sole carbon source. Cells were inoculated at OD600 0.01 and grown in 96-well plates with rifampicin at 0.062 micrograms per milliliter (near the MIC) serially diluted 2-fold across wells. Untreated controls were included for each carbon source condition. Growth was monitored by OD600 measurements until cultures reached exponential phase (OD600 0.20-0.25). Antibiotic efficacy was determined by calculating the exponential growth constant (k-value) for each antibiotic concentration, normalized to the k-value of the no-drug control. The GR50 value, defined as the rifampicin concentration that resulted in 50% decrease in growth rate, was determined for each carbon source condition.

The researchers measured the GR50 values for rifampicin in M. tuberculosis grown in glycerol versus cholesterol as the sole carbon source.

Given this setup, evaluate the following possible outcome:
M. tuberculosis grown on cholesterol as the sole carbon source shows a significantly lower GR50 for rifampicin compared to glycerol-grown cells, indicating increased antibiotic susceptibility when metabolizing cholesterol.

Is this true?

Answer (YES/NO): NO